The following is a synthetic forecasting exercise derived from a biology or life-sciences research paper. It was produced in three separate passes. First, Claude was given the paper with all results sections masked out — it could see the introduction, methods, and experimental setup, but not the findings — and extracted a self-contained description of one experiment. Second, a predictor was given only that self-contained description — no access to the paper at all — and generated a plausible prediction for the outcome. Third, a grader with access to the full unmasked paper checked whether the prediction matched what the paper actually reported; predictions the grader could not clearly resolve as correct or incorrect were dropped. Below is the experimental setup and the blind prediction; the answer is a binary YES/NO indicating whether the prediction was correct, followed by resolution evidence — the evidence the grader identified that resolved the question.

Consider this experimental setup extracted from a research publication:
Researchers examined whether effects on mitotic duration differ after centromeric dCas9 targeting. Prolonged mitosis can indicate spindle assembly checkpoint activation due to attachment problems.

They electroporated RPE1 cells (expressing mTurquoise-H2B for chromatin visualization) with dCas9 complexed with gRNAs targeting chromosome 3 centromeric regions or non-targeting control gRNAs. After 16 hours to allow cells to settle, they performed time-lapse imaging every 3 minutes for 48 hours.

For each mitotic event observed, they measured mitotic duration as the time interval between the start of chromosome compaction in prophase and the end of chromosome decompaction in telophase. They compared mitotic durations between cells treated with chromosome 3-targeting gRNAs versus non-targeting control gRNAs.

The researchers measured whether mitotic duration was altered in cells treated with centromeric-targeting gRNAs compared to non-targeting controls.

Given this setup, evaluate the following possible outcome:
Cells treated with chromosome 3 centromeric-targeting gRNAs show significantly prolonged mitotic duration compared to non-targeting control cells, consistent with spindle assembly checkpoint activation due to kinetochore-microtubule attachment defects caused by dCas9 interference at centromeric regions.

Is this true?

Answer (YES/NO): YES